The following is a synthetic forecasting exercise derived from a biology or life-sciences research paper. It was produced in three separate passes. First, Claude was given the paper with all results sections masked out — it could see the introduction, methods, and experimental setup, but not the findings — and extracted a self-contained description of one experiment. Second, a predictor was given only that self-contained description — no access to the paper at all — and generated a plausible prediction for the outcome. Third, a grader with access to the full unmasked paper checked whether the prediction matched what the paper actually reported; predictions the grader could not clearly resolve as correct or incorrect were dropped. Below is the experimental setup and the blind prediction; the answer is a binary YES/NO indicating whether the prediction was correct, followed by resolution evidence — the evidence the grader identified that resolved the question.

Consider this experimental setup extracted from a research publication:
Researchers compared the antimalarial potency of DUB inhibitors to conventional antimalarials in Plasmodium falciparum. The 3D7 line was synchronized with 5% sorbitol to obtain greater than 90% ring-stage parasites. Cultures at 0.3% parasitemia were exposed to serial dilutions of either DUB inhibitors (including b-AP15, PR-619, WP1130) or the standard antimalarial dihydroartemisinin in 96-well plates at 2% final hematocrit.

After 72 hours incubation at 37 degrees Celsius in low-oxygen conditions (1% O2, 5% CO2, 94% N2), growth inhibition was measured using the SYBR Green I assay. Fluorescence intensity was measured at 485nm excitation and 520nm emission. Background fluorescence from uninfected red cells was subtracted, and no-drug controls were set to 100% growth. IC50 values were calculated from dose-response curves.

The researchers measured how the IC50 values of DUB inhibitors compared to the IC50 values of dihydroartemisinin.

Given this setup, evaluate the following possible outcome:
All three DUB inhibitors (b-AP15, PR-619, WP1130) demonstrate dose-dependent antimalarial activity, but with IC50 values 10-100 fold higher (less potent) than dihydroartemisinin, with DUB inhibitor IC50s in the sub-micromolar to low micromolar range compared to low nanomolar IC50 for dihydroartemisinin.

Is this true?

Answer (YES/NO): NO